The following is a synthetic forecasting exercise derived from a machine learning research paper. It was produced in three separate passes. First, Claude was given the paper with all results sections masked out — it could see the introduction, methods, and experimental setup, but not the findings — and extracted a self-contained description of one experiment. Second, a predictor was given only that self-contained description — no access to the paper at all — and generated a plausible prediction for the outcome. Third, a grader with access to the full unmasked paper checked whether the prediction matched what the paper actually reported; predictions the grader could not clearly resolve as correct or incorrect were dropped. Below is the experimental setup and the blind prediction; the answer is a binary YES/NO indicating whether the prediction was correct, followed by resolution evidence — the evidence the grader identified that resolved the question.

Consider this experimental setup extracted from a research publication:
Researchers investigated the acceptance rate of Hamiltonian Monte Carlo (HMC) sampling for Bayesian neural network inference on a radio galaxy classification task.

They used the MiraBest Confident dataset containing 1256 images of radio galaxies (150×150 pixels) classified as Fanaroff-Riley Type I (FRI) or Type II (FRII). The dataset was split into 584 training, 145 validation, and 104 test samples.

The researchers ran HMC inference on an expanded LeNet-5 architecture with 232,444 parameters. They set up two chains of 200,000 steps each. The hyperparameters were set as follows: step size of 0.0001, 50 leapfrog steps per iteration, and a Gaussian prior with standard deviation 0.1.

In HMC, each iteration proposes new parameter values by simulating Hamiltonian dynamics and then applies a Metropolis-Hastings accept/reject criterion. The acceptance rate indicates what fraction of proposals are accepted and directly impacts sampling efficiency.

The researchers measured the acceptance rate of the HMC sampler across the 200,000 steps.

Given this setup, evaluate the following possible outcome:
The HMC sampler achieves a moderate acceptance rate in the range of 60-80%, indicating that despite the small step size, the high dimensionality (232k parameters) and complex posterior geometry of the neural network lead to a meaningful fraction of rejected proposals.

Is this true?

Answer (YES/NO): NO